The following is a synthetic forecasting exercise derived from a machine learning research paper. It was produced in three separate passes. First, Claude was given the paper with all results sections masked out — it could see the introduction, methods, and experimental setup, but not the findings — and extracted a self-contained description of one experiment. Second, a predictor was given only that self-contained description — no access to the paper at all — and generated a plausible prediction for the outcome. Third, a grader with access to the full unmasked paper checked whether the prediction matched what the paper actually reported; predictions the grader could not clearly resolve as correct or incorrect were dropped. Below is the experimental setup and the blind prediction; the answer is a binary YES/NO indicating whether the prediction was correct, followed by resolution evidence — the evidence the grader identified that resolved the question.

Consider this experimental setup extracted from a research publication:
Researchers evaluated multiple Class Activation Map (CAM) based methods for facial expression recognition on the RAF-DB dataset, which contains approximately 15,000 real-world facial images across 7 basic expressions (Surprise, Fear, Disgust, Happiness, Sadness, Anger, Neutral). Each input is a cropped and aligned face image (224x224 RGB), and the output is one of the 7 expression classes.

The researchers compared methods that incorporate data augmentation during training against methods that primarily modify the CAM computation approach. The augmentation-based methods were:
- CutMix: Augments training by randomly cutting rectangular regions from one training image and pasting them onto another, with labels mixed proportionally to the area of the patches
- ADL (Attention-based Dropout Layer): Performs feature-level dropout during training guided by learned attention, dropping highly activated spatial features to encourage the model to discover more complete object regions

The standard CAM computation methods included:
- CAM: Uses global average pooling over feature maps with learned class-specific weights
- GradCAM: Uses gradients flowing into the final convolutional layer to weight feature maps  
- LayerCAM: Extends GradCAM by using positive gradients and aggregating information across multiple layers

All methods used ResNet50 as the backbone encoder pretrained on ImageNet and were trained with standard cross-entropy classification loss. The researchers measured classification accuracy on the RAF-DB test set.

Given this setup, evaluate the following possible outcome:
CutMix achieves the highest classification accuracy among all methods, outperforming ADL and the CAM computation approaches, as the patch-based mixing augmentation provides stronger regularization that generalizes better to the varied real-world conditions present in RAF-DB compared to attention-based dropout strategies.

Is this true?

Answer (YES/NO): NO